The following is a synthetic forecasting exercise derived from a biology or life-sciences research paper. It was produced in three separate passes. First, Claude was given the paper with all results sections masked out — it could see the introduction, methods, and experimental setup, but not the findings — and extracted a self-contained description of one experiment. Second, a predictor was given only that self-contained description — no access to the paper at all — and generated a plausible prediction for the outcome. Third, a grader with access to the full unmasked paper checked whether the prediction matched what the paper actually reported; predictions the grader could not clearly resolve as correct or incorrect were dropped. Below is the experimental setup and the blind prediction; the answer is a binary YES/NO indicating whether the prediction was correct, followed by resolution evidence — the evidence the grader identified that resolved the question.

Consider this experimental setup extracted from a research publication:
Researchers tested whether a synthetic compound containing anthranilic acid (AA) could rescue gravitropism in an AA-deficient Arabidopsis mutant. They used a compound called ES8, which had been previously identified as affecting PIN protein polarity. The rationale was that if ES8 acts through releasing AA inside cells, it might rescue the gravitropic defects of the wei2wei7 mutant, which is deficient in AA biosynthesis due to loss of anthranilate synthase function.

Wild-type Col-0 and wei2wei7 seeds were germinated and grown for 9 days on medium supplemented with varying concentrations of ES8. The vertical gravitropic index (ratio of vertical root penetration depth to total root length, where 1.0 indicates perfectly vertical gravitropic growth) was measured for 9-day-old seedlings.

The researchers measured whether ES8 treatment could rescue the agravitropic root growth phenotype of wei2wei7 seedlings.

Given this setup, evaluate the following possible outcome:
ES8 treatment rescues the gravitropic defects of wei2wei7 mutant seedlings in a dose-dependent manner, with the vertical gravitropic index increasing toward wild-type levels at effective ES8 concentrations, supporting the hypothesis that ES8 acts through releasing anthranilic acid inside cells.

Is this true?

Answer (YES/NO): NO